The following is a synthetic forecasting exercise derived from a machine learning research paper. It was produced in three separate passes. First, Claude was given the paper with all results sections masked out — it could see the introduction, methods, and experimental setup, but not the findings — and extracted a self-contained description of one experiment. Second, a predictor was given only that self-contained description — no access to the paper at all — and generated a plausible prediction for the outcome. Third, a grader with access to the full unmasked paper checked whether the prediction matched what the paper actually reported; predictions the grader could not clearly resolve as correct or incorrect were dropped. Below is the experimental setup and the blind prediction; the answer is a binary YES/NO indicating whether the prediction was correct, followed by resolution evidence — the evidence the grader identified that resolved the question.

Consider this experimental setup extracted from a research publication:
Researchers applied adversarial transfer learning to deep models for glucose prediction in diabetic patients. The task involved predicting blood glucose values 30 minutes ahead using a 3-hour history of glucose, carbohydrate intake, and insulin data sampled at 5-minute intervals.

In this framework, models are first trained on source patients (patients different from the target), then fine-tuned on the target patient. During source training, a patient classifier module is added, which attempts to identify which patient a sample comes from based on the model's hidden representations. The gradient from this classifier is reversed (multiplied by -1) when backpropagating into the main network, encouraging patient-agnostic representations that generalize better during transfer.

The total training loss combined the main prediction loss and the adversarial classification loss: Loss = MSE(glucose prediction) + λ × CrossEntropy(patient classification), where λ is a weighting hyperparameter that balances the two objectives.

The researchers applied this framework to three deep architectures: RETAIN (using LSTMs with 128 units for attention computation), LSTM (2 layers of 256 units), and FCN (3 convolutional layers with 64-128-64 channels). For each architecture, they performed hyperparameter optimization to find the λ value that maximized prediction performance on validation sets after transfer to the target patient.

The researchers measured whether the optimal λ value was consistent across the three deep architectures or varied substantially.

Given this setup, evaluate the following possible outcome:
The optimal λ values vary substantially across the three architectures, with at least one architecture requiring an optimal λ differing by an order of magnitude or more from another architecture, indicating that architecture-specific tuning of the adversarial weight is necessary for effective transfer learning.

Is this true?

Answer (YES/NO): YES